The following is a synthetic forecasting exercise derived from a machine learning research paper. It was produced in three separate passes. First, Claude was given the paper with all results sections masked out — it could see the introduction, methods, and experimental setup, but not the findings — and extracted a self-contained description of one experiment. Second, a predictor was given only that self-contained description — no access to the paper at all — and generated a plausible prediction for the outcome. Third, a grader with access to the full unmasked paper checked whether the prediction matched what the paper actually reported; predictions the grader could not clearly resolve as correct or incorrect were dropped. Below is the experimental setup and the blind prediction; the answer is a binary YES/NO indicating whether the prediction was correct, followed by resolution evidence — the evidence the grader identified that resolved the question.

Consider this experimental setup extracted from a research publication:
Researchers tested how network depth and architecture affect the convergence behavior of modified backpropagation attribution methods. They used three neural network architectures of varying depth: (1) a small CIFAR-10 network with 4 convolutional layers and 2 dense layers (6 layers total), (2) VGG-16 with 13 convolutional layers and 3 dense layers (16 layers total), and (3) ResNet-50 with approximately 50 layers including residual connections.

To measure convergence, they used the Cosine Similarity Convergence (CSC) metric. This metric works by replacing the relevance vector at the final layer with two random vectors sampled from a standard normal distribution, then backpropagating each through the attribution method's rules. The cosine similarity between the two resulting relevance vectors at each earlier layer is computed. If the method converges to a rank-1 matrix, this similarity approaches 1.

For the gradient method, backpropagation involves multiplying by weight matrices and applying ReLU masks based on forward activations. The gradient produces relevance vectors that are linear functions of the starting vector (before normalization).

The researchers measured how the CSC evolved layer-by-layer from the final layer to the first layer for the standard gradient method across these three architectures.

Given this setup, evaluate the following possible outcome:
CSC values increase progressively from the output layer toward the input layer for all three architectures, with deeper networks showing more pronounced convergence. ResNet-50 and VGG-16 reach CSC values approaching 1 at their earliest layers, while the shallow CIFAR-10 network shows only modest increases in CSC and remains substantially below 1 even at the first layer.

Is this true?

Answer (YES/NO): NO